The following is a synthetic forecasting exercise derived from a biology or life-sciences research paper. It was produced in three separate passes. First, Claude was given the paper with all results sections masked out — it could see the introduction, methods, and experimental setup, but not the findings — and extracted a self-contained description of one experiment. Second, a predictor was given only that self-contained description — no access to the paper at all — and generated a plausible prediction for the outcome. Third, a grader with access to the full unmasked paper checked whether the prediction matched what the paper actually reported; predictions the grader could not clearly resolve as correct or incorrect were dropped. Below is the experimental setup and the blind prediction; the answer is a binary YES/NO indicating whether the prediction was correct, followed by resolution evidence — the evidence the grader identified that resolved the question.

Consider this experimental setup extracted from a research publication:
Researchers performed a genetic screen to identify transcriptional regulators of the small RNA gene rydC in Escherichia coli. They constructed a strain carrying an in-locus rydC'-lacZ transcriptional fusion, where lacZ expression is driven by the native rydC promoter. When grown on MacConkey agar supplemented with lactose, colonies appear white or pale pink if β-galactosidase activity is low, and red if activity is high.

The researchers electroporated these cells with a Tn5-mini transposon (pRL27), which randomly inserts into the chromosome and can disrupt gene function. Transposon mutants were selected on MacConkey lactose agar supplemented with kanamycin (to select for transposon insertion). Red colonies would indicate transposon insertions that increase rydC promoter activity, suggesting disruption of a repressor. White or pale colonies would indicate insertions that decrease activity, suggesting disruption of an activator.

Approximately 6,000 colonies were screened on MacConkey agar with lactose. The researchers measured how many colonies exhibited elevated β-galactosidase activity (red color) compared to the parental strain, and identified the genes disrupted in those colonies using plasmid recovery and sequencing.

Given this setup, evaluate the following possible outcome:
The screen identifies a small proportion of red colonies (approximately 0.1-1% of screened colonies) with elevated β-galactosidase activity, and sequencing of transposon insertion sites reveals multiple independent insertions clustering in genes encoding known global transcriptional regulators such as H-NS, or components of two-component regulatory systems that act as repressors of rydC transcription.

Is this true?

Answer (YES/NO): NO